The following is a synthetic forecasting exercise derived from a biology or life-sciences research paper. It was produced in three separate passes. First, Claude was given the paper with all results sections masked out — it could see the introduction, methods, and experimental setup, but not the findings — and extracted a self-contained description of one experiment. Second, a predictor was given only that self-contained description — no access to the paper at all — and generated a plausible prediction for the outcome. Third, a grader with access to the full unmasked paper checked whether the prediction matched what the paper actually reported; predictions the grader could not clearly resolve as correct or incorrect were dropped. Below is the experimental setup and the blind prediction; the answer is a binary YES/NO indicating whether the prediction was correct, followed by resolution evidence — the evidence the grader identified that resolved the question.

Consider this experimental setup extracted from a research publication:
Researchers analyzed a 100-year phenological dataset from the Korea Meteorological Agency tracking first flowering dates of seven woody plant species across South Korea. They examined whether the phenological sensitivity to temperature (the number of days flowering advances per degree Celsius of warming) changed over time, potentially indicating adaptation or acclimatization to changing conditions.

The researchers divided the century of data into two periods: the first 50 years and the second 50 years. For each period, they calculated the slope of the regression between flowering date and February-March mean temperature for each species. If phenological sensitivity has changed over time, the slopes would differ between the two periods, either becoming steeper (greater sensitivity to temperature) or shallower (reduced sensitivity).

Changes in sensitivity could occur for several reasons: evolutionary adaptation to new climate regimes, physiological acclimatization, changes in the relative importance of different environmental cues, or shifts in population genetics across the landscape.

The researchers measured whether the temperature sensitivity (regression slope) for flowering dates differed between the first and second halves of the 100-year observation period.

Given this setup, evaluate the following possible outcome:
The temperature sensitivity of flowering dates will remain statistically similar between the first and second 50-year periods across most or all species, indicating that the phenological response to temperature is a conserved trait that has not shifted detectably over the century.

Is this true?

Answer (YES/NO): YES